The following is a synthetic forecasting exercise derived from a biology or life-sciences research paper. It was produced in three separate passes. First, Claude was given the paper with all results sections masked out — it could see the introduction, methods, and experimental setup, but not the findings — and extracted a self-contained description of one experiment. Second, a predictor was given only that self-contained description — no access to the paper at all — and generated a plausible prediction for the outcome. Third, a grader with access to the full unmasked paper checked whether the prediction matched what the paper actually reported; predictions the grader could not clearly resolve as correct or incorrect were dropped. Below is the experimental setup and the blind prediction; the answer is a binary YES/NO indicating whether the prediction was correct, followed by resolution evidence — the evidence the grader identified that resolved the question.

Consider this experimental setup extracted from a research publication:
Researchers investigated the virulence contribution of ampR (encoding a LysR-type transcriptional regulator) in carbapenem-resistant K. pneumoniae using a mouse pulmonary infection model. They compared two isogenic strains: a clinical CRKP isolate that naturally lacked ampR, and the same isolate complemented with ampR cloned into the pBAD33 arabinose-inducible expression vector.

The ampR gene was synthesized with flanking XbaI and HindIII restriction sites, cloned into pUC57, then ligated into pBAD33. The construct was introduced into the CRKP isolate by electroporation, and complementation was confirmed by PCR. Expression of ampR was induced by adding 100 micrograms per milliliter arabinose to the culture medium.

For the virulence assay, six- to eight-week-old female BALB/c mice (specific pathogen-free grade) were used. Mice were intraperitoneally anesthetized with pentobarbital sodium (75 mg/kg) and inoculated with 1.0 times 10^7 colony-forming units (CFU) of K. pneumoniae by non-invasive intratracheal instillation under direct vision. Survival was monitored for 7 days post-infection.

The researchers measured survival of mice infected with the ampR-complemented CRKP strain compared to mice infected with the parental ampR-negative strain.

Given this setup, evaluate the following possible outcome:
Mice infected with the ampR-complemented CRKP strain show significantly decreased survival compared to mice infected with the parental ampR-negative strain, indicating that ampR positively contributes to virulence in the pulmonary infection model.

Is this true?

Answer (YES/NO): YES